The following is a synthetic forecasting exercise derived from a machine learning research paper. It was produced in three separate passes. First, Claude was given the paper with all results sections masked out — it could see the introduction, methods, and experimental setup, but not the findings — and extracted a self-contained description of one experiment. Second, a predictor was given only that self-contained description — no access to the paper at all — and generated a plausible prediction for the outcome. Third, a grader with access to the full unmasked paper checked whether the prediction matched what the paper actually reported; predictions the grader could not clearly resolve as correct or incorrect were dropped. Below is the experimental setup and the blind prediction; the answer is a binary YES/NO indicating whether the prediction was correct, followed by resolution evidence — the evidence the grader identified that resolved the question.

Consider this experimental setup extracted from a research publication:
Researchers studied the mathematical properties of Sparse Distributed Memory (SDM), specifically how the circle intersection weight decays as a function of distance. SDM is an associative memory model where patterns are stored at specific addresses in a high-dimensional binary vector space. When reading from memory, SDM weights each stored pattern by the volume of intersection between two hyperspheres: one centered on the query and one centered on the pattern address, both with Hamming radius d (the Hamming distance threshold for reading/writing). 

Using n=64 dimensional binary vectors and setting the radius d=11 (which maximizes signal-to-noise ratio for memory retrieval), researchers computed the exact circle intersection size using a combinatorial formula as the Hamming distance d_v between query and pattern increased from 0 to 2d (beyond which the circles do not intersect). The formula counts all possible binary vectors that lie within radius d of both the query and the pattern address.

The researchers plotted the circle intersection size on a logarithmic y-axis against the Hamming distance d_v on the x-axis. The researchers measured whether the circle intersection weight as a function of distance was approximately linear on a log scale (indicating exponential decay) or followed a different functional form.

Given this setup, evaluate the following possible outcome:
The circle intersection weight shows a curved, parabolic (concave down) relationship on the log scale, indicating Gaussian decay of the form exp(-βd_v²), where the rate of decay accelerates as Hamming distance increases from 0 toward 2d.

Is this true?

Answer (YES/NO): NO